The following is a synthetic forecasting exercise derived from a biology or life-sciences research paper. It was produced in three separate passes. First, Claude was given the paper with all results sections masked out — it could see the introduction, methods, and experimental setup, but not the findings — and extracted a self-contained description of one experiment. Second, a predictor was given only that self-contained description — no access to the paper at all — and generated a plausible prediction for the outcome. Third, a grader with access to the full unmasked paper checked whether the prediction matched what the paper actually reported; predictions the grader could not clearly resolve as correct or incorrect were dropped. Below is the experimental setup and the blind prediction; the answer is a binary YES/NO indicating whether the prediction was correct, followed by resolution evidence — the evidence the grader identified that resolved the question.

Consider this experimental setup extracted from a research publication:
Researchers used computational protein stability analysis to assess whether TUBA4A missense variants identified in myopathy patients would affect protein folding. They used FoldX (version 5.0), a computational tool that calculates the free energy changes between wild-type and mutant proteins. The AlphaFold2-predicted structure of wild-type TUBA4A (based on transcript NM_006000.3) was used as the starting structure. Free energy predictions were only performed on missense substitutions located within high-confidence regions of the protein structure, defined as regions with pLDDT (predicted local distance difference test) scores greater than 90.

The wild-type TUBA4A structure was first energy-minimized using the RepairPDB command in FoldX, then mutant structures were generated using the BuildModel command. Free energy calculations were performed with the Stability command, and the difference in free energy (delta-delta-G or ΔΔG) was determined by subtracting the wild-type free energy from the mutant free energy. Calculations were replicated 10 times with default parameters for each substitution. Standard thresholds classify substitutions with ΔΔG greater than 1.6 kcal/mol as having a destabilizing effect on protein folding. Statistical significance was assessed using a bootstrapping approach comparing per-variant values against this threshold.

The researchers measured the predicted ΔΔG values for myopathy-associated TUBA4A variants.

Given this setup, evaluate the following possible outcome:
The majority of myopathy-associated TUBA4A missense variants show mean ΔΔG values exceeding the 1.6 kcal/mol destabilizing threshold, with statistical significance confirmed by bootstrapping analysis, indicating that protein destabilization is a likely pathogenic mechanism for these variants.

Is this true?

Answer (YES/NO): NO